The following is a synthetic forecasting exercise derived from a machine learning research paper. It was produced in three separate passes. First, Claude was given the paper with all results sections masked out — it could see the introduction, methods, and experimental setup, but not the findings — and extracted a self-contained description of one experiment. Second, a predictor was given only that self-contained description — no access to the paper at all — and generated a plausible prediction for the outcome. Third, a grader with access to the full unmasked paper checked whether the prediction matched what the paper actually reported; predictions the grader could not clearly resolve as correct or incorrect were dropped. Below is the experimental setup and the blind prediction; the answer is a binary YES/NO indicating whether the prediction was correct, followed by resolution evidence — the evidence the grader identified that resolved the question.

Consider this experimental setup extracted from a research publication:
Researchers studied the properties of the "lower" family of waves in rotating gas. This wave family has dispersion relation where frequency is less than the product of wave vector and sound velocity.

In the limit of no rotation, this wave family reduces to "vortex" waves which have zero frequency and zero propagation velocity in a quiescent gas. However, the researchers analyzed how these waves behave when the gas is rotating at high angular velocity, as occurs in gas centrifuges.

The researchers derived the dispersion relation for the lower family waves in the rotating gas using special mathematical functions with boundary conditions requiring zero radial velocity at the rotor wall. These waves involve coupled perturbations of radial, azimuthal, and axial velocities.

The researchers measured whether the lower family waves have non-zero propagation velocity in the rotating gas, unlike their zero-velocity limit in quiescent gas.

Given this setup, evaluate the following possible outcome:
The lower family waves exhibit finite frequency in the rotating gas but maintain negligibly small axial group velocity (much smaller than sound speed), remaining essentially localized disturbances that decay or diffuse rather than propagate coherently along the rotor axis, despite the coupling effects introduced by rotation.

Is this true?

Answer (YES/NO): NO